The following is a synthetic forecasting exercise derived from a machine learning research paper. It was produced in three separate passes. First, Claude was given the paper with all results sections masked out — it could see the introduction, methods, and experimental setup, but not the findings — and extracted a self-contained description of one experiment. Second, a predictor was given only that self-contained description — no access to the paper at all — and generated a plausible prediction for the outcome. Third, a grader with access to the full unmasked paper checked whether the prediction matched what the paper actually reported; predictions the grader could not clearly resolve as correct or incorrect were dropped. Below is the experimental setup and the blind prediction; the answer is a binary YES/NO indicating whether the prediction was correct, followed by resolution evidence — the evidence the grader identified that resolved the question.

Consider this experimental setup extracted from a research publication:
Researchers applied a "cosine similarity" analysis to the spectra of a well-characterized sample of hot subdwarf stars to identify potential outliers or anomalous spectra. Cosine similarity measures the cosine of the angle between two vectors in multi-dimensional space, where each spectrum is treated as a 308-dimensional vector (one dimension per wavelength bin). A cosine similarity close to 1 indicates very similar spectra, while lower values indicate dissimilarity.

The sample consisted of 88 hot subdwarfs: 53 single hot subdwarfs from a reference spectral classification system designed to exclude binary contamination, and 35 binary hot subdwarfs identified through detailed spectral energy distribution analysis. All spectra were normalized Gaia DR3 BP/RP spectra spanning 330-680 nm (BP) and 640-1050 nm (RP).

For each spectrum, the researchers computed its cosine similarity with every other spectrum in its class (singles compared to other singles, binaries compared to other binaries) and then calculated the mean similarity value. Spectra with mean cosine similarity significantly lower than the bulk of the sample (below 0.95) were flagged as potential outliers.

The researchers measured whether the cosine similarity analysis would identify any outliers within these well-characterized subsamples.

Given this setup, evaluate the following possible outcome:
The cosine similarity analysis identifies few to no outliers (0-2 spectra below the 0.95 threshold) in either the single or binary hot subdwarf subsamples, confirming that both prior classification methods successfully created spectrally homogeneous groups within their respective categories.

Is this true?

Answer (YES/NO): NO